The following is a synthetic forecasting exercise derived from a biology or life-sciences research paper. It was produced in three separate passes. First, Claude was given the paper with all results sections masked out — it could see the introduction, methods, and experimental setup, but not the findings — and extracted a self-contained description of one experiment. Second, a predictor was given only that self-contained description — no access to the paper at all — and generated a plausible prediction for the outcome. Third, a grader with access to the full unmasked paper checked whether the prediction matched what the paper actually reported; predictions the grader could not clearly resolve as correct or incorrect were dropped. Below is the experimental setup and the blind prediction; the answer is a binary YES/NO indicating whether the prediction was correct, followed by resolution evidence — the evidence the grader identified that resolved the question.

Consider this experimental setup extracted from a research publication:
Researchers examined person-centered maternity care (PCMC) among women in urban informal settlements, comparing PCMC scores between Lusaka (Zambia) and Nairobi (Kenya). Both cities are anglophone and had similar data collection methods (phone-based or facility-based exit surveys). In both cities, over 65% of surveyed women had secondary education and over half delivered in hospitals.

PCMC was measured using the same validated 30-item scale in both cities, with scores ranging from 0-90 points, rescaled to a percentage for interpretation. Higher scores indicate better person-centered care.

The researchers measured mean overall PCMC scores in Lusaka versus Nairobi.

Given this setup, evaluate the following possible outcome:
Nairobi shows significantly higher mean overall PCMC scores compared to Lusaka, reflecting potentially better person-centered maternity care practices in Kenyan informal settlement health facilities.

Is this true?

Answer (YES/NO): YES